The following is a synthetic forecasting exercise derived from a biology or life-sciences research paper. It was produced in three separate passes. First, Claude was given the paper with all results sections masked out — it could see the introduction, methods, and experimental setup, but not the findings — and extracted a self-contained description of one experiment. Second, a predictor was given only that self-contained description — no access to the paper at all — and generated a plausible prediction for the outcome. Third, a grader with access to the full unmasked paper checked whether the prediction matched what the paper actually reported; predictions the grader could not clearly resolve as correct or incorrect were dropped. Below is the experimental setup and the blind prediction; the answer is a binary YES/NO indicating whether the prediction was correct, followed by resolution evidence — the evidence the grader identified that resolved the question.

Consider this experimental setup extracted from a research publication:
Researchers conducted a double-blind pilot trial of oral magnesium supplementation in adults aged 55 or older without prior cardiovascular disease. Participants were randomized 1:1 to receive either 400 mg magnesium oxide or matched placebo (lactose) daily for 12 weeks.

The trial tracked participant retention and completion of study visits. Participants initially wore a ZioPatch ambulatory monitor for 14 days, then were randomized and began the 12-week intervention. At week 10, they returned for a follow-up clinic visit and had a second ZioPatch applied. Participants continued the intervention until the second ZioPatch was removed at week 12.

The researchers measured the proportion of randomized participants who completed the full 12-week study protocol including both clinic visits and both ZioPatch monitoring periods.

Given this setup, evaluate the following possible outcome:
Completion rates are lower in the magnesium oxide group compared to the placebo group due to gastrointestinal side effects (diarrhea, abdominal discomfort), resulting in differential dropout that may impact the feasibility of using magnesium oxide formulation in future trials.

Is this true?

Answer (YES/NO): NO